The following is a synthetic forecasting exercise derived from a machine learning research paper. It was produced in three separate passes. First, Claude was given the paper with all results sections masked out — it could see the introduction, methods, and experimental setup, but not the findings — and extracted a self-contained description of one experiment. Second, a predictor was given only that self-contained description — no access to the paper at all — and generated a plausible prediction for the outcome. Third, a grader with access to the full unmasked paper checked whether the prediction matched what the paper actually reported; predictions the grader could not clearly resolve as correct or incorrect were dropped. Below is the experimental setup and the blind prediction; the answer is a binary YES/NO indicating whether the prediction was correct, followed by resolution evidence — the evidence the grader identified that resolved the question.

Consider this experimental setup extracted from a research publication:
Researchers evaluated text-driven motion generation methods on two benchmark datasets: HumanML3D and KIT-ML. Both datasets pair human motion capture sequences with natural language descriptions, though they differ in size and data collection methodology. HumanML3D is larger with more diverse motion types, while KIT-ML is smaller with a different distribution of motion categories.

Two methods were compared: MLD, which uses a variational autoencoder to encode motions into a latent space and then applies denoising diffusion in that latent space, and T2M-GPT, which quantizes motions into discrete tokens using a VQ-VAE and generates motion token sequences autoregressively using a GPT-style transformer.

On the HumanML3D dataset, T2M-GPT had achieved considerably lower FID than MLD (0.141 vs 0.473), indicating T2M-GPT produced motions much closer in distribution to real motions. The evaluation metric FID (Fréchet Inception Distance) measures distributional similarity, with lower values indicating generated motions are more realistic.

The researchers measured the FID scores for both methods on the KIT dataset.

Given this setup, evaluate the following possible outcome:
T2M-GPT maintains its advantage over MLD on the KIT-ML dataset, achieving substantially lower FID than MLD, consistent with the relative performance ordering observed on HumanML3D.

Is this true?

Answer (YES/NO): NO